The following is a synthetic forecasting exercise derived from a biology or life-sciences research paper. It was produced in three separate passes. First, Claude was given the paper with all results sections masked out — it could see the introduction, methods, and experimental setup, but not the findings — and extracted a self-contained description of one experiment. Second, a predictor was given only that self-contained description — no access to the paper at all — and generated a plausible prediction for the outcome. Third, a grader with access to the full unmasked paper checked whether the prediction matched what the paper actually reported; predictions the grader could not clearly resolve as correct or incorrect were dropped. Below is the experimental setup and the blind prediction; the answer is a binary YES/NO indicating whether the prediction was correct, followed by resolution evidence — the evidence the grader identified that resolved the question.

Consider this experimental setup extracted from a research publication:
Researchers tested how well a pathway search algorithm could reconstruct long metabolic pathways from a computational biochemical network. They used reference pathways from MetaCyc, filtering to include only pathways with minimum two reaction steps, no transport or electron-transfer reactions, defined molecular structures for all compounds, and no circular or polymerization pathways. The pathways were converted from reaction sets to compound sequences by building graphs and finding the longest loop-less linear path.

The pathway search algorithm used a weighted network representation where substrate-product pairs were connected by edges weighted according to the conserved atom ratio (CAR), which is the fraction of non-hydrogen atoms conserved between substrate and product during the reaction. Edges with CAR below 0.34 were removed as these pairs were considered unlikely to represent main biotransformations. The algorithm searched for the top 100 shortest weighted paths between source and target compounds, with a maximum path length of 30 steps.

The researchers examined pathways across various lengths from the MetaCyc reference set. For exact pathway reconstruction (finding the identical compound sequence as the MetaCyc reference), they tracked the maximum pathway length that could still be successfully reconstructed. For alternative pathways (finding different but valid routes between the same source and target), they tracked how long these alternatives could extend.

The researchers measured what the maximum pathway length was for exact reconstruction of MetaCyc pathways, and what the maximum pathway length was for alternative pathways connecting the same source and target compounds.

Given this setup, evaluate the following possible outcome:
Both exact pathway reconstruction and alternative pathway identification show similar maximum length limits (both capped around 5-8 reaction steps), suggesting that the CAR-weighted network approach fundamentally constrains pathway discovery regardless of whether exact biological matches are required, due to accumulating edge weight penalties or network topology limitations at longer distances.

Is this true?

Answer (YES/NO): NO